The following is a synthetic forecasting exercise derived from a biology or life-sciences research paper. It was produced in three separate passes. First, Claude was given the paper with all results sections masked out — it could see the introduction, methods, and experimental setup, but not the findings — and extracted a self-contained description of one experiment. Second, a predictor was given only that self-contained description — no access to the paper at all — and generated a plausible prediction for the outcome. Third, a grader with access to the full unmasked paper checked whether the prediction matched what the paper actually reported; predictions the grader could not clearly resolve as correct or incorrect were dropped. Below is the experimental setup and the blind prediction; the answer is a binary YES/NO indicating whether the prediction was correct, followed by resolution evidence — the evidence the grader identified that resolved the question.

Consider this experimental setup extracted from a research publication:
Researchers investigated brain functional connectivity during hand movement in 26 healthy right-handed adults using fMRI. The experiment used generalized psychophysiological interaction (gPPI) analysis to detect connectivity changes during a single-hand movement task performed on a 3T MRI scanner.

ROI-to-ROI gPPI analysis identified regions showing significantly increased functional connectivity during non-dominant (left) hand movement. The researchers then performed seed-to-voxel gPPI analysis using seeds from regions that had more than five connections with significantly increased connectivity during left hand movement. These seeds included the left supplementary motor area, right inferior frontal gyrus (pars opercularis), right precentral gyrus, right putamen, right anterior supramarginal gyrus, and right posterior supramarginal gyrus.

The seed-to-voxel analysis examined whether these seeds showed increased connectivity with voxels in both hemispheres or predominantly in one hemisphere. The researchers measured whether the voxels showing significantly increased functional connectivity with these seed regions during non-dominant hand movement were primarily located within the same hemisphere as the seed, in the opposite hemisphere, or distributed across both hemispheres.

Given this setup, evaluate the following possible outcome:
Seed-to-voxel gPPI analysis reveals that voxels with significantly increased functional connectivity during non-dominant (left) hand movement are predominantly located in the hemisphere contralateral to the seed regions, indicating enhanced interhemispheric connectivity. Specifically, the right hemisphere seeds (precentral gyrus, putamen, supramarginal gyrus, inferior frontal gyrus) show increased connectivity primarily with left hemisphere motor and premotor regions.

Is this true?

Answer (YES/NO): NO